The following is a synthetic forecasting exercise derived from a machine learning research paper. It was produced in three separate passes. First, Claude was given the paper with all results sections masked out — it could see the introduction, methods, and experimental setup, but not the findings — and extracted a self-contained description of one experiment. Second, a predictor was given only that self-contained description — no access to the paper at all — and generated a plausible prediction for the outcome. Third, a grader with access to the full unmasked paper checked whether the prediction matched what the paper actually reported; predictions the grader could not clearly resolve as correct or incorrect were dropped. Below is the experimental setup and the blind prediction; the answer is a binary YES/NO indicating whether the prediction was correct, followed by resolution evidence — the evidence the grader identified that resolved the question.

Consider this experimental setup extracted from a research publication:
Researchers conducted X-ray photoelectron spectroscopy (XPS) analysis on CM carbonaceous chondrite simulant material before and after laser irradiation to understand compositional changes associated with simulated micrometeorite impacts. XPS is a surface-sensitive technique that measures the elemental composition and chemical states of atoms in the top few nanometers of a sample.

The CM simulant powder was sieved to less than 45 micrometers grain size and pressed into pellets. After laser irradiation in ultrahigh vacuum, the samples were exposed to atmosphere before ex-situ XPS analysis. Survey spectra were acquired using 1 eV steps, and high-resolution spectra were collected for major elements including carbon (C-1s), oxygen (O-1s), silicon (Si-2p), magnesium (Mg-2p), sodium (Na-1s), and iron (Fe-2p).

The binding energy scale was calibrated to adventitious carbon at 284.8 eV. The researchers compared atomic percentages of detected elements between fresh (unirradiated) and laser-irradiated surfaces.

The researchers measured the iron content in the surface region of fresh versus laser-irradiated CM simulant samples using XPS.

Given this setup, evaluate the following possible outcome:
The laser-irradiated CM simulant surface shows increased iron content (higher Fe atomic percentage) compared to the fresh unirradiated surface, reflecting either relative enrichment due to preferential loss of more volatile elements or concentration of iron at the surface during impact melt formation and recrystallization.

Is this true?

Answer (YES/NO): YES